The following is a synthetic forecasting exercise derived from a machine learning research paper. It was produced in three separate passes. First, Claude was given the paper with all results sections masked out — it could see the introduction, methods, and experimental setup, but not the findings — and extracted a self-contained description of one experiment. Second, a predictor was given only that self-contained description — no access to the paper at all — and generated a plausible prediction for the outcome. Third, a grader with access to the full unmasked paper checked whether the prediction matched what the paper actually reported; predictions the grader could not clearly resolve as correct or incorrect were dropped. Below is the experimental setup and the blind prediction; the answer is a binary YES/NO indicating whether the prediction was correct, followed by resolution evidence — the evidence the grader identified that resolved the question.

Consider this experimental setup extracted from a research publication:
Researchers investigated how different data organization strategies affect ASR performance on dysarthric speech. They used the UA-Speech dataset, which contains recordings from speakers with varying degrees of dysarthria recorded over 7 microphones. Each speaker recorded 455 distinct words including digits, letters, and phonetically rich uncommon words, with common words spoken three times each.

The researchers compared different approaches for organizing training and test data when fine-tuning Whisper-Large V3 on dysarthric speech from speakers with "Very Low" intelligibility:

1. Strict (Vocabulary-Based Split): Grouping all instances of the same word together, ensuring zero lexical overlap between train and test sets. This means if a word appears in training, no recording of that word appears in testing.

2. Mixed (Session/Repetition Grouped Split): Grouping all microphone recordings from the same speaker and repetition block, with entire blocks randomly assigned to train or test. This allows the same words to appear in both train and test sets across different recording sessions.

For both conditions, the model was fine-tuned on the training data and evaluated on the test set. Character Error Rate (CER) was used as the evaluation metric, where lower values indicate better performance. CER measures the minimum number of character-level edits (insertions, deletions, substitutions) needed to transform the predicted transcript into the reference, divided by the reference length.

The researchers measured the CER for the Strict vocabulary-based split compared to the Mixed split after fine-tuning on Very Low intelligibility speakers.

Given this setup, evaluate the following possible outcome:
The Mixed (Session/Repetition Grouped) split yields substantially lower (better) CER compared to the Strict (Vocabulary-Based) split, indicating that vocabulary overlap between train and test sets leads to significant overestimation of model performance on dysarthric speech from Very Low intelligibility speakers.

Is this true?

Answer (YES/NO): NO